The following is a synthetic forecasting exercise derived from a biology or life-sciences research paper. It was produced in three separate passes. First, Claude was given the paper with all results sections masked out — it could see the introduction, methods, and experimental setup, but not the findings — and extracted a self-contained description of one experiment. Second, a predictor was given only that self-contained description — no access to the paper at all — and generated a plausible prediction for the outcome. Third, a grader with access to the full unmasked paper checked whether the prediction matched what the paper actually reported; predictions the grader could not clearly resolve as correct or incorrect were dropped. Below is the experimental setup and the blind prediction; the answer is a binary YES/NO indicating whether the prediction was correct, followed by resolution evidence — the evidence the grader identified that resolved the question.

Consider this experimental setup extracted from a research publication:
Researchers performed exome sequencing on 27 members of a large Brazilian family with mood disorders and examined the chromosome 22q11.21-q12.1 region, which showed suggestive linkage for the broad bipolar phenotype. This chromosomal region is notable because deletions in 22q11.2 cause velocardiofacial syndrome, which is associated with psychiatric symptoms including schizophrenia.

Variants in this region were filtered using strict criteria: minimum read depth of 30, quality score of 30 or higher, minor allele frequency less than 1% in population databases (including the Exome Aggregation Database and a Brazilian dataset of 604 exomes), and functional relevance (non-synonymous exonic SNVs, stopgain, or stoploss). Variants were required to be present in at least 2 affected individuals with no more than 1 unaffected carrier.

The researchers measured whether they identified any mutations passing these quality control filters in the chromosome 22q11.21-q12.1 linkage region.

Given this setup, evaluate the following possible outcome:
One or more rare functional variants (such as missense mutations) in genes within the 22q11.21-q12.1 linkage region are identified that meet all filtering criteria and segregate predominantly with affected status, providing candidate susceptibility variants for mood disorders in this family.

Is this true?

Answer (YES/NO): NO